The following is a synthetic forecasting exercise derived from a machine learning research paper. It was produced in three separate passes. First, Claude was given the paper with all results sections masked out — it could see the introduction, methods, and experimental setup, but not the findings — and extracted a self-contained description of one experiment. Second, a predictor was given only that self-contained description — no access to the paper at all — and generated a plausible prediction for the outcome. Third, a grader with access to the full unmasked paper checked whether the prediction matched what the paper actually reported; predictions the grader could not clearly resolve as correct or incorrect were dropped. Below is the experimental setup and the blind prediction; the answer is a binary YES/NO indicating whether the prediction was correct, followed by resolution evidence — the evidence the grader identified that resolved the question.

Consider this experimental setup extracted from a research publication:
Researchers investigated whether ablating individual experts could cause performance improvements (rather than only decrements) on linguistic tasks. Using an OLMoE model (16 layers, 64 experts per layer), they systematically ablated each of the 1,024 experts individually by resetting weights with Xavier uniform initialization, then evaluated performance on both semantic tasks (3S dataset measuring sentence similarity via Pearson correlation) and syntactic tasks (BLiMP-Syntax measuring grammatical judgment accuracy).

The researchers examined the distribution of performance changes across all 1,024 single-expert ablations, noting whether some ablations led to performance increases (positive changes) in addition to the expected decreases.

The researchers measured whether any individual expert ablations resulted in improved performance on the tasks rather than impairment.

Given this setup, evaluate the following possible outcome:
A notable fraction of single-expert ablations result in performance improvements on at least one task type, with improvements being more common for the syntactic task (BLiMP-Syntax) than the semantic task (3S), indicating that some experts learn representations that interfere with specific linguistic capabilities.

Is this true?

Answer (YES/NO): NO